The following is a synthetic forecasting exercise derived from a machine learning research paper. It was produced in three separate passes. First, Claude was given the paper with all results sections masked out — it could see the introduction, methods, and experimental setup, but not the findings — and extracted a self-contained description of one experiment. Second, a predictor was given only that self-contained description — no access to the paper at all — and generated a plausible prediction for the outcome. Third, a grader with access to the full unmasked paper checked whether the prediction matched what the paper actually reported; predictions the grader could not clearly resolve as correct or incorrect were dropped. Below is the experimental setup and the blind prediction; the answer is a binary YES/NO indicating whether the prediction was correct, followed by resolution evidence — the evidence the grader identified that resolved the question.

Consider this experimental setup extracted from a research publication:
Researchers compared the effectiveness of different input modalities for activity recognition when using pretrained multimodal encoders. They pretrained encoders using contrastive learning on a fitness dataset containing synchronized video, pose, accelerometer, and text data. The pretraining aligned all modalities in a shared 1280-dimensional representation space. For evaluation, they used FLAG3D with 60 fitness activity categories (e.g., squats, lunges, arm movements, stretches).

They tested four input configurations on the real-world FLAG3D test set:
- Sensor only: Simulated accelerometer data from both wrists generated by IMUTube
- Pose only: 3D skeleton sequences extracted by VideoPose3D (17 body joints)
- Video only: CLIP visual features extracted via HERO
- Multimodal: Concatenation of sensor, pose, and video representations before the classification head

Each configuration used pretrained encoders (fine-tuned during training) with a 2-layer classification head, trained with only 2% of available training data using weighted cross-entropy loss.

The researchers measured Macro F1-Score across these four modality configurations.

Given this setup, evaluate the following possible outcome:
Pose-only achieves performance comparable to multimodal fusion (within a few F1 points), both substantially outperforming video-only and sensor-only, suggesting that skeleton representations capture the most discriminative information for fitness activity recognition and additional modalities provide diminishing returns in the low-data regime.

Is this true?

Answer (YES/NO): YES